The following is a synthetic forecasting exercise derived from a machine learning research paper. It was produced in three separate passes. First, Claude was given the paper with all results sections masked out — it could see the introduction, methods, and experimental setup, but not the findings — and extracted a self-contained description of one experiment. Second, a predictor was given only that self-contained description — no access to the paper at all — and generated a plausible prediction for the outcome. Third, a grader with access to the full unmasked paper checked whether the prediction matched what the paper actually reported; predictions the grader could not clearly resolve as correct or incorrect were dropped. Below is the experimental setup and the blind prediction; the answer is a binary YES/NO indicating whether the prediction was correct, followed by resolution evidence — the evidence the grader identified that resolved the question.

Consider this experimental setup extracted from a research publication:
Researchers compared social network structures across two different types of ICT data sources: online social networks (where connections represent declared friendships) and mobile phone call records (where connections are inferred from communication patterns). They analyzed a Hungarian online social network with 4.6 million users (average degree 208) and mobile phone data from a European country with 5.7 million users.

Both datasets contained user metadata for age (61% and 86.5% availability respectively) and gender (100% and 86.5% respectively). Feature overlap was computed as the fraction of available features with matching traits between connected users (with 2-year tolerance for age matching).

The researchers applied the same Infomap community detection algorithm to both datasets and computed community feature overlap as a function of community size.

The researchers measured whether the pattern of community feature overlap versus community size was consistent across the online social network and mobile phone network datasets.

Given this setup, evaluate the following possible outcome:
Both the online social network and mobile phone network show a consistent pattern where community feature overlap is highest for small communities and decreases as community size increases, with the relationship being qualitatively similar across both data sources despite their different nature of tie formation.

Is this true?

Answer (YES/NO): NO